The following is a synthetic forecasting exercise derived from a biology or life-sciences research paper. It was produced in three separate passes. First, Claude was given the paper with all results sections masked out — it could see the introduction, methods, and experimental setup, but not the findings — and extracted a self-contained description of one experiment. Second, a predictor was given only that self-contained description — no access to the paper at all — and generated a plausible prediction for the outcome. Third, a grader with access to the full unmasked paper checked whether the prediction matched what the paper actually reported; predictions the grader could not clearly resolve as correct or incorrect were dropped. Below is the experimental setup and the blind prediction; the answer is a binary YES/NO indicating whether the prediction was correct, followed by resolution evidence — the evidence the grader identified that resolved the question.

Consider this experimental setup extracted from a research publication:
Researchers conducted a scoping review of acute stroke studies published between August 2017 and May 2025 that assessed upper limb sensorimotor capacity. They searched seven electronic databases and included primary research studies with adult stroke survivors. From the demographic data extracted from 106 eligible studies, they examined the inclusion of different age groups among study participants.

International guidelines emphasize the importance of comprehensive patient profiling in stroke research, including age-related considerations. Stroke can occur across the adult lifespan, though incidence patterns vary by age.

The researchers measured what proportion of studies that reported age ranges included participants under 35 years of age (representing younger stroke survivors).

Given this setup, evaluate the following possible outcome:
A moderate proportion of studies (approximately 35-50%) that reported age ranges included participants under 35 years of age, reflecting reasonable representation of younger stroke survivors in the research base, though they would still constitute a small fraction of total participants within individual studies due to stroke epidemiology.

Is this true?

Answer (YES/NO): NO